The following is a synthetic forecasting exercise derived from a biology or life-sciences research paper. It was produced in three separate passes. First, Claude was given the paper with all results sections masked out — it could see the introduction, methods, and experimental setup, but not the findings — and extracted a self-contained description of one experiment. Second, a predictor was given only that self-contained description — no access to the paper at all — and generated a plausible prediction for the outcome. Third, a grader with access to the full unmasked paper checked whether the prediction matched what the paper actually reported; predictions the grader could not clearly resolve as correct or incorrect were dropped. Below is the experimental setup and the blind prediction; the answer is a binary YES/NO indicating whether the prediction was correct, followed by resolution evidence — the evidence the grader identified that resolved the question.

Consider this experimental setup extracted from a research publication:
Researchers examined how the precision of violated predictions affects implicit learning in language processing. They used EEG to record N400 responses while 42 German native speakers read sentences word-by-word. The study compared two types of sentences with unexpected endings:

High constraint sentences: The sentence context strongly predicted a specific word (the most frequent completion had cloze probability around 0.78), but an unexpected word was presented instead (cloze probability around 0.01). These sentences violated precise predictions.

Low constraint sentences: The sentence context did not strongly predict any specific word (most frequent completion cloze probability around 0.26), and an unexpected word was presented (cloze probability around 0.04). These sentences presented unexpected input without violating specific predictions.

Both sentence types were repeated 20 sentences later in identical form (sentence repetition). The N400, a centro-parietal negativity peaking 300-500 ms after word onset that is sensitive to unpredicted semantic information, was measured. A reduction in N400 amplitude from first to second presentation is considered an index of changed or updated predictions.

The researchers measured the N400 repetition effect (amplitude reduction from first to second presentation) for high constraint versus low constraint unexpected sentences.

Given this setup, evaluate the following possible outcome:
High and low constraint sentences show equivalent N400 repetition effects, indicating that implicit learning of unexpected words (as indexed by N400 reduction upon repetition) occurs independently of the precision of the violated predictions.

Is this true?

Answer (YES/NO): YES